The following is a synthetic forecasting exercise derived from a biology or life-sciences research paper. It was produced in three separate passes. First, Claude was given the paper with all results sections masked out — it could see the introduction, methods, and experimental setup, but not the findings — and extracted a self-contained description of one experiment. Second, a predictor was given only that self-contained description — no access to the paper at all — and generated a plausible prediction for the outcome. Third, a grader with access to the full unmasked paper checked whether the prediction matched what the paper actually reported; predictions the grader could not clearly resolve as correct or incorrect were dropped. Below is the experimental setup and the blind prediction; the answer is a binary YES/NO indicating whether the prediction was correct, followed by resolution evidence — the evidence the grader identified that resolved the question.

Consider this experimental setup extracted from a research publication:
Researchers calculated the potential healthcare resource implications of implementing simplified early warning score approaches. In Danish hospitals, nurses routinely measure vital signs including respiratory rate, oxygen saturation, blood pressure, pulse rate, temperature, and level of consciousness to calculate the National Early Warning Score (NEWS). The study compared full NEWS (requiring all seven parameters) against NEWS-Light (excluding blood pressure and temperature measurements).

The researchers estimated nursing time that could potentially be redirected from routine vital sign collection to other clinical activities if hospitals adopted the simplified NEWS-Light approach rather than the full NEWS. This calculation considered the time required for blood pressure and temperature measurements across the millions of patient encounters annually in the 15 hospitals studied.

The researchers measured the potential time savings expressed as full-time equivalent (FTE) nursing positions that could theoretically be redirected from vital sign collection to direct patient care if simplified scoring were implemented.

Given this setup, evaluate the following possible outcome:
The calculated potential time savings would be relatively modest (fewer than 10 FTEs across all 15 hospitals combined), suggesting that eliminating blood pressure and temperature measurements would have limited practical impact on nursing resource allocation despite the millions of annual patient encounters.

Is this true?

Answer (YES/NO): NO